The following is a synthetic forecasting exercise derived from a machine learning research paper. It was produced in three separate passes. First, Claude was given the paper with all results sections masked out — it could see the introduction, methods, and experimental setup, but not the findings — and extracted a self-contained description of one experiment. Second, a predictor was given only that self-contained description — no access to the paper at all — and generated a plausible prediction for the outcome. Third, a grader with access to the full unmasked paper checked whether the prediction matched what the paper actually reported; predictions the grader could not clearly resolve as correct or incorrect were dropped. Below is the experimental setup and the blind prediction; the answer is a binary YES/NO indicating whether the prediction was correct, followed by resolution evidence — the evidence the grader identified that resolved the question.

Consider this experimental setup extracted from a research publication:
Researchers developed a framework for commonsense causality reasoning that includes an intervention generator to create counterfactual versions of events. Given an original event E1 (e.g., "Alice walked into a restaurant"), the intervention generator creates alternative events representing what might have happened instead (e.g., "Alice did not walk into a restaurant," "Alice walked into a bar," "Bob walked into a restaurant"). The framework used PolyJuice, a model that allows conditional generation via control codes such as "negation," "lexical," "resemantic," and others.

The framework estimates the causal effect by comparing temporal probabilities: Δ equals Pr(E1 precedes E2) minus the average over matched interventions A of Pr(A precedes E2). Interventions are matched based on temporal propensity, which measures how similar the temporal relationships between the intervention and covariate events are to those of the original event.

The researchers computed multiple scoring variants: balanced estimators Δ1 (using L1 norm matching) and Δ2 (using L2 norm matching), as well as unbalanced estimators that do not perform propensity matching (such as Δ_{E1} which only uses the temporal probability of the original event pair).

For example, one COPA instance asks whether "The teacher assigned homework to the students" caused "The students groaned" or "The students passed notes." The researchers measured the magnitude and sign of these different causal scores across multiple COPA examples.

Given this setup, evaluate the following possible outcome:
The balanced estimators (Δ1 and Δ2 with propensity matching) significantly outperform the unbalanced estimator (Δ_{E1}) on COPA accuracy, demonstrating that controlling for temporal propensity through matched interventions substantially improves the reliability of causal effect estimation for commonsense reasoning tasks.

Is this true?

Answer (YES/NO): YES